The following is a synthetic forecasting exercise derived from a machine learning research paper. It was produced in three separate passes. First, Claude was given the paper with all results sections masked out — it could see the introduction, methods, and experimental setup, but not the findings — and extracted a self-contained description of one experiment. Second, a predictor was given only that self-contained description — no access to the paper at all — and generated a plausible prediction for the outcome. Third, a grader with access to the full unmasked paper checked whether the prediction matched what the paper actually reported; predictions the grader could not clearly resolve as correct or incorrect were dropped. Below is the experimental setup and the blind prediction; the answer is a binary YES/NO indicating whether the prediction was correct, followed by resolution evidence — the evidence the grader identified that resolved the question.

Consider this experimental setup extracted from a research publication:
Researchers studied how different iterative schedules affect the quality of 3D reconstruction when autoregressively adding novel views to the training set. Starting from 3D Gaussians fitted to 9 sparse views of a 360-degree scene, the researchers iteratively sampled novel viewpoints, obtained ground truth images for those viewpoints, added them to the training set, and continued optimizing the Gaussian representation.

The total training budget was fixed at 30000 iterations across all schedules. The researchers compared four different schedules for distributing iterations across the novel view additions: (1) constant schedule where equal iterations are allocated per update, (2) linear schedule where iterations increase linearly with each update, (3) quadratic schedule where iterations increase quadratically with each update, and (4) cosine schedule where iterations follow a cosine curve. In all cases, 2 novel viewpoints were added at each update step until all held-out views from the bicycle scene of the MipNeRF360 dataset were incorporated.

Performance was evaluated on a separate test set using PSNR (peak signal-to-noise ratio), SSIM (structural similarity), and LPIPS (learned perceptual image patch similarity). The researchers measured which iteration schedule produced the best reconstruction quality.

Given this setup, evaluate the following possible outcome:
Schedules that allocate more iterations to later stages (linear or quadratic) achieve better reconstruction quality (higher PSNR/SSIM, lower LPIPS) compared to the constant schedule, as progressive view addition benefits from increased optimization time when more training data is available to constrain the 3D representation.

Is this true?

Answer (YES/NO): YES